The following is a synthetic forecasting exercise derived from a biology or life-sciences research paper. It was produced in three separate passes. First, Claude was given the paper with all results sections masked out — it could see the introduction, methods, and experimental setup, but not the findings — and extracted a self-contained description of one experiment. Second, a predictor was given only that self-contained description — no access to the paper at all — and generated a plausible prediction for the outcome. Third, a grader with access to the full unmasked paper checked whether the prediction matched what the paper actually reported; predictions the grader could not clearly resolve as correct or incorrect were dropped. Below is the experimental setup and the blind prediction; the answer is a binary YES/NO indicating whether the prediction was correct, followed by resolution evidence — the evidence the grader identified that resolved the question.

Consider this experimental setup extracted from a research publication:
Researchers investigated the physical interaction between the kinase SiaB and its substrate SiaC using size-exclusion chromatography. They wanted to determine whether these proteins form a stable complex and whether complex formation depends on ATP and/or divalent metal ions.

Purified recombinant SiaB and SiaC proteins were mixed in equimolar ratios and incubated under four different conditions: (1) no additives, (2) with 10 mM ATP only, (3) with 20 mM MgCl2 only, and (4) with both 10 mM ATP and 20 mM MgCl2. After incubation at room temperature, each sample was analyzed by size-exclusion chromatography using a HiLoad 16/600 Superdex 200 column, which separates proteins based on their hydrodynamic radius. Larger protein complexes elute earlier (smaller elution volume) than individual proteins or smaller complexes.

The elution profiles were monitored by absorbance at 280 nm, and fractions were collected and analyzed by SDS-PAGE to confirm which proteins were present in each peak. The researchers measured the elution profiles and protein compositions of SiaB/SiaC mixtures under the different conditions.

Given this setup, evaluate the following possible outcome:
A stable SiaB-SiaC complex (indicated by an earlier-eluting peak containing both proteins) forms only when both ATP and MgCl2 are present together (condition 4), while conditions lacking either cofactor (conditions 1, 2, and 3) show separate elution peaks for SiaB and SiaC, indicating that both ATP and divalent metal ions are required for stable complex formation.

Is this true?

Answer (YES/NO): NO